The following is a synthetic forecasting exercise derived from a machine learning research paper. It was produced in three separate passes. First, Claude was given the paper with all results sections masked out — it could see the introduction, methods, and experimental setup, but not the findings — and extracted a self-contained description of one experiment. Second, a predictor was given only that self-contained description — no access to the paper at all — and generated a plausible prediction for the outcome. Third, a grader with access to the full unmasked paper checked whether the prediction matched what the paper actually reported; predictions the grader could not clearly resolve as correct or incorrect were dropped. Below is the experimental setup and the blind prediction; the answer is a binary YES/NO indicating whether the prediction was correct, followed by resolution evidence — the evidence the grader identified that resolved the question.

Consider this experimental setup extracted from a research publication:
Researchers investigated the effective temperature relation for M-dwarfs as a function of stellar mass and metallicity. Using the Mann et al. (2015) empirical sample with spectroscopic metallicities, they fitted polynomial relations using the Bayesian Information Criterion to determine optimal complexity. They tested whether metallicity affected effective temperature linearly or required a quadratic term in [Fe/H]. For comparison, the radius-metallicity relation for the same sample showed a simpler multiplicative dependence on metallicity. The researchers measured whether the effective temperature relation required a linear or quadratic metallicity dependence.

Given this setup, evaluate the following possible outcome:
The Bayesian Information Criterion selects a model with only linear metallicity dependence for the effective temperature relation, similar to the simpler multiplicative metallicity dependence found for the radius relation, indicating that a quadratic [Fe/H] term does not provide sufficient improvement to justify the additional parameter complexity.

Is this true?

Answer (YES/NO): NO